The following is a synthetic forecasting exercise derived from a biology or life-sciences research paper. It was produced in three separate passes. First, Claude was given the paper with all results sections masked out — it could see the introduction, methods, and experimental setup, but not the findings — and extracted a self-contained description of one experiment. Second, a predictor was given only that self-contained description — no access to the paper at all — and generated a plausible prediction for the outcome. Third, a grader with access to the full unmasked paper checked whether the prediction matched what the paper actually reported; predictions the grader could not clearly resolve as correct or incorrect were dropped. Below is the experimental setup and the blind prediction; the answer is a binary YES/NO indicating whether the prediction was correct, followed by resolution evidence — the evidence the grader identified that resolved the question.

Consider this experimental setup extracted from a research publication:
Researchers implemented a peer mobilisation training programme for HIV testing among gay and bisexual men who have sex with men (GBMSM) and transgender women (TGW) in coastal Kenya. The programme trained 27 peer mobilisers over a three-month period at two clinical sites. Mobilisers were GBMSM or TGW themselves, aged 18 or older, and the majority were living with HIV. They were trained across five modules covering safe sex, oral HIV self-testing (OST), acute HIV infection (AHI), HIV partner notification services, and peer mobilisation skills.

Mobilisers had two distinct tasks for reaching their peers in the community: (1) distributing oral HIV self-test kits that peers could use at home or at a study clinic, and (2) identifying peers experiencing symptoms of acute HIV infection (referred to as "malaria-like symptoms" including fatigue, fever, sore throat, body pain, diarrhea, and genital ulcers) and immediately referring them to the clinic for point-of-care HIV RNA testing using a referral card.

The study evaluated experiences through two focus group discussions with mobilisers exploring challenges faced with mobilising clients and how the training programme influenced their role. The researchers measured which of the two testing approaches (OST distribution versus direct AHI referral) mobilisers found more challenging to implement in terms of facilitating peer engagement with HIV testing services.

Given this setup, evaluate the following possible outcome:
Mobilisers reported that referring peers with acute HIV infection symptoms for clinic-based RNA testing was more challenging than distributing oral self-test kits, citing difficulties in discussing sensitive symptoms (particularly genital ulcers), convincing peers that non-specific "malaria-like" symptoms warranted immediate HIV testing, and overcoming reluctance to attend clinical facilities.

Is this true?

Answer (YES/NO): NO